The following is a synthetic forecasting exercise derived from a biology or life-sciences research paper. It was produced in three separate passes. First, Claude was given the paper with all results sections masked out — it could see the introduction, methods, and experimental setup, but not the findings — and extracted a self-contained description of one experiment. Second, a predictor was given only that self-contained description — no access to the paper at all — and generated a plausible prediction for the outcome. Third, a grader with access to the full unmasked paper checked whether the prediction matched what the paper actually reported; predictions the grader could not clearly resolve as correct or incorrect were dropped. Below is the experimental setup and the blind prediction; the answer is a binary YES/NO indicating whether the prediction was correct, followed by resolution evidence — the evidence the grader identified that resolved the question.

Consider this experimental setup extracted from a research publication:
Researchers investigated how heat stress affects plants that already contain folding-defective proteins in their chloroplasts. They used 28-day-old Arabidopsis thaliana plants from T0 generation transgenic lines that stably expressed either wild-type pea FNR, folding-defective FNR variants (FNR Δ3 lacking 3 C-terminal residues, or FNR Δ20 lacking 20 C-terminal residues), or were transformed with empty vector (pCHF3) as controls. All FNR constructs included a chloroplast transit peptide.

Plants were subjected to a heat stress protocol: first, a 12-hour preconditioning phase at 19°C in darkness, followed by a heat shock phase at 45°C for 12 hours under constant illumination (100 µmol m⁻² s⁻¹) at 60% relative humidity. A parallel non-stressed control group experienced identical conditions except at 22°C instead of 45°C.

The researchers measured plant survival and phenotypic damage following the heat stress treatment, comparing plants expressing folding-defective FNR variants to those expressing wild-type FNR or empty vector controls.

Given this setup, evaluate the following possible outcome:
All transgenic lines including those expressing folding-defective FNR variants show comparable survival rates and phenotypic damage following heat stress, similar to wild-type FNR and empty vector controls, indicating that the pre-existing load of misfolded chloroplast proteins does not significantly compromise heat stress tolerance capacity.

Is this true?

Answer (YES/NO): NO